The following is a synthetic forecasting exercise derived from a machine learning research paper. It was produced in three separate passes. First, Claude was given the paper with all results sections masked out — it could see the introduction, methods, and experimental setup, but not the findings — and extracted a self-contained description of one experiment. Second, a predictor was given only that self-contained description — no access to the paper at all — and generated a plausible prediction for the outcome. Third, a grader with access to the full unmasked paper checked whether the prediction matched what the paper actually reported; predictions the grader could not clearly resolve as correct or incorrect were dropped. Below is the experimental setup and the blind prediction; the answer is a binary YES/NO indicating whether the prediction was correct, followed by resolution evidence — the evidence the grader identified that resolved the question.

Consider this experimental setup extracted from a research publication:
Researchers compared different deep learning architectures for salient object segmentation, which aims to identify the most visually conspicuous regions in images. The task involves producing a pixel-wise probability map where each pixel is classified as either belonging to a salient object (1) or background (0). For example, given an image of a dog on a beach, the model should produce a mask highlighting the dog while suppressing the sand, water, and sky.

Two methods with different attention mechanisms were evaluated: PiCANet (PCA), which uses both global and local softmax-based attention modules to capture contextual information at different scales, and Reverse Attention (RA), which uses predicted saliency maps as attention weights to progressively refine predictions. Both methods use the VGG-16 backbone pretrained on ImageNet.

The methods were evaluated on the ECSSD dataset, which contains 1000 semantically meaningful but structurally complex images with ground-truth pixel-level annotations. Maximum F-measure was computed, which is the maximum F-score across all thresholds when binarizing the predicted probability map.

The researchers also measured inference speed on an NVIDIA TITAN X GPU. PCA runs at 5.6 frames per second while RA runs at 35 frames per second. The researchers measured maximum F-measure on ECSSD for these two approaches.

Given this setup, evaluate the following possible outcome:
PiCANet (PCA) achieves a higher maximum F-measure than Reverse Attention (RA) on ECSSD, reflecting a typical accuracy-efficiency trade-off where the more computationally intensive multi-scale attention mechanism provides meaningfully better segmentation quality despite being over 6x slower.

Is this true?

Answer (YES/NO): YES